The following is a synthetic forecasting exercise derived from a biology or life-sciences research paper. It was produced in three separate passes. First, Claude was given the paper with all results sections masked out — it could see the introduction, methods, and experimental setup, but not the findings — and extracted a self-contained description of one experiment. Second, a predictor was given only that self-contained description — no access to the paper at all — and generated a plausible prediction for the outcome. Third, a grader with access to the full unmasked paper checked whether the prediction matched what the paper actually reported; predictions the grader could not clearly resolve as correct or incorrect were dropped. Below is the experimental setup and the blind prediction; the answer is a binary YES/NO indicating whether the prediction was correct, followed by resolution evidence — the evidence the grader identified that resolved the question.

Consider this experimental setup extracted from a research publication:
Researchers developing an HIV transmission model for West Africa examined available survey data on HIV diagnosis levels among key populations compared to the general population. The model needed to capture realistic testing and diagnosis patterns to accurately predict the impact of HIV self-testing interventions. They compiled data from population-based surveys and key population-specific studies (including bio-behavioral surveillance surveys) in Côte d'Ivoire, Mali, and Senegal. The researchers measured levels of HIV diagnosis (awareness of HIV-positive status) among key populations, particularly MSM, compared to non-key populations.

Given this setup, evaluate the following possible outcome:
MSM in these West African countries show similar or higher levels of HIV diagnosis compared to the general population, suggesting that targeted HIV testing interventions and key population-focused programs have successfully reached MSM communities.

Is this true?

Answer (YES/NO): NO